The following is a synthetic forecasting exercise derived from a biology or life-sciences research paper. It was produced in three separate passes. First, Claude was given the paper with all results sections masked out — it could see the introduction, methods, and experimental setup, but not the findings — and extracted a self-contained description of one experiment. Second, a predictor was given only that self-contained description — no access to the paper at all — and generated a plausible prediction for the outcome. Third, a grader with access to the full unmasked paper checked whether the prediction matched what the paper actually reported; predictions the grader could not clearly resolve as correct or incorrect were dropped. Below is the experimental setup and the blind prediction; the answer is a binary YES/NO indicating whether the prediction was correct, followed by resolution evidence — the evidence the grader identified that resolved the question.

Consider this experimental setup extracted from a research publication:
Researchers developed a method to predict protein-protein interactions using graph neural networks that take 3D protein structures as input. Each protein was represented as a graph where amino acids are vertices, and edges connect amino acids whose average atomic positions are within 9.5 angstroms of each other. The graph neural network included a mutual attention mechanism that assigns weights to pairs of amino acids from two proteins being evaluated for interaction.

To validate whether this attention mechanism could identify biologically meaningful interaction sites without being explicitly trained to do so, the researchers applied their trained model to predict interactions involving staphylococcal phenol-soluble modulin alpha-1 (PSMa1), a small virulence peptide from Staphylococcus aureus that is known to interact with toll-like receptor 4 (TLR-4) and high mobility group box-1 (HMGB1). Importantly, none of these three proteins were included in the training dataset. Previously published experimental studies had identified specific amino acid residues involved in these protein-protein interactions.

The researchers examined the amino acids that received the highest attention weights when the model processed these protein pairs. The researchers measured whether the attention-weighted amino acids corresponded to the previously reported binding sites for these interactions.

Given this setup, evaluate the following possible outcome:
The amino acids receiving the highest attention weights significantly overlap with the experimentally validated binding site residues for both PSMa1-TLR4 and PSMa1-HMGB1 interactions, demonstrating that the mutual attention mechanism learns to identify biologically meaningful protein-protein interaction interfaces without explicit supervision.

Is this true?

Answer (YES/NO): NO